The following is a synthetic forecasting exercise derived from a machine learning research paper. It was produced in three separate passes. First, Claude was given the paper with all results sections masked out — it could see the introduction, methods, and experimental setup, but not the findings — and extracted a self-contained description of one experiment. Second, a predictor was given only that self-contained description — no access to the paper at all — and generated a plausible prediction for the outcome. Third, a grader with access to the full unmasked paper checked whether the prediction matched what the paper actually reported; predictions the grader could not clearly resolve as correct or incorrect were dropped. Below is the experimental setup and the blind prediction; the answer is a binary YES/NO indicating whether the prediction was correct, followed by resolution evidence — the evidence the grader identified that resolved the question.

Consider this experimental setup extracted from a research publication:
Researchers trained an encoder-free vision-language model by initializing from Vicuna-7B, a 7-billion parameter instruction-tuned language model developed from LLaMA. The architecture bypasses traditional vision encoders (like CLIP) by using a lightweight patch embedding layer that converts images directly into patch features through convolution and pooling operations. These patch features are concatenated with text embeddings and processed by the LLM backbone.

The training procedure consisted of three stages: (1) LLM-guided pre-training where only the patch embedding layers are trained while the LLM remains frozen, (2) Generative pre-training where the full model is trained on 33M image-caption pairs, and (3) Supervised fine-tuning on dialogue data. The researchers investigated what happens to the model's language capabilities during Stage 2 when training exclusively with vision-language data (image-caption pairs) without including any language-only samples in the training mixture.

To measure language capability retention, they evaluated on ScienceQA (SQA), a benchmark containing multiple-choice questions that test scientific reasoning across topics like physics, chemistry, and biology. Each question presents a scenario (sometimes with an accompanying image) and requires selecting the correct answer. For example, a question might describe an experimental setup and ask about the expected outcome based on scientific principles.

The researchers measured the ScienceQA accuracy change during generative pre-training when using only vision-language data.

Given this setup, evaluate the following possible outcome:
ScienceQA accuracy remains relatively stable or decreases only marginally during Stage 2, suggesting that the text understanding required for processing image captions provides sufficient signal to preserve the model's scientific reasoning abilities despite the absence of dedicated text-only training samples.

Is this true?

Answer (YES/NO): NO